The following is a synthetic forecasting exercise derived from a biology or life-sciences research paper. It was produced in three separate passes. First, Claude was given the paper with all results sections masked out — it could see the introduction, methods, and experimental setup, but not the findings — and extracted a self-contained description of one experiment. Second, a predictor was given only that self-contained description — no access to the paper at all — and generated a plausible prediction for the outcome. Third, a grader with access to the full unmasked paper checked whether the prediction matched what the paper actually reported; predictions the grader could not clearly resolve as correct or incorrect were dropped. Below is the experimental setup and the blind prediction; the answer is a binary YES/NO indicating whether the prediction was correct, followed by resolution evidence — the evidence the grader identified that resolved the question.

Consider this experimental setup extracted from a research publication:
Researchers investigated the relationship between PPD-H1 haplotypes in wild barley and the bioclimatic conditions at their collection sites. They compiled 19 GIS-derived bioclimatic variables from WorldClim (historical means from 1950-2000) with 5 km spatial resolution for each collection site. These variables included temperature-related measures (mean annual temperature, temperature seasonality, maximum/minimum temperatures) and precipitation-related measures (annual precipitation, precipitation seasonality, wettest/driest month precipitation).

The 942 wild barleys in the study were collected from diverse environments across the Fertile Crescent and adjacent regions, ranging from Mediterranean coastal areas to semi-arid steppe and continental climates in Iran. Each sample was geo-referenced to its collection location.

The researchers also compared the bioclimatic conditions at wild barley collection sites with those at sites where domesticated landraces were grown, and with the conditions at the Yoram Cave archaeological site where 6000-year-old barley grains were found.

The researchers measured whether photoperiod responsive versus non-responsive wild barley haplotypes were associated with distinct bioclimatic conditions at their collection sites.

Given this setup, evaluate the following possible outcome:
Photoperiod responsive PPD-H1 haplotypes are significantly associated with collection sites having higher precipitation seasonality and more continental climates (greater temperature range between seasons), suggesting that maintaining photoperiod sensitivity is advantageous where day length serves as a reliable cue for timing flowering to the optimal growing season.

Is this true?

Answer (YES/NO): NO